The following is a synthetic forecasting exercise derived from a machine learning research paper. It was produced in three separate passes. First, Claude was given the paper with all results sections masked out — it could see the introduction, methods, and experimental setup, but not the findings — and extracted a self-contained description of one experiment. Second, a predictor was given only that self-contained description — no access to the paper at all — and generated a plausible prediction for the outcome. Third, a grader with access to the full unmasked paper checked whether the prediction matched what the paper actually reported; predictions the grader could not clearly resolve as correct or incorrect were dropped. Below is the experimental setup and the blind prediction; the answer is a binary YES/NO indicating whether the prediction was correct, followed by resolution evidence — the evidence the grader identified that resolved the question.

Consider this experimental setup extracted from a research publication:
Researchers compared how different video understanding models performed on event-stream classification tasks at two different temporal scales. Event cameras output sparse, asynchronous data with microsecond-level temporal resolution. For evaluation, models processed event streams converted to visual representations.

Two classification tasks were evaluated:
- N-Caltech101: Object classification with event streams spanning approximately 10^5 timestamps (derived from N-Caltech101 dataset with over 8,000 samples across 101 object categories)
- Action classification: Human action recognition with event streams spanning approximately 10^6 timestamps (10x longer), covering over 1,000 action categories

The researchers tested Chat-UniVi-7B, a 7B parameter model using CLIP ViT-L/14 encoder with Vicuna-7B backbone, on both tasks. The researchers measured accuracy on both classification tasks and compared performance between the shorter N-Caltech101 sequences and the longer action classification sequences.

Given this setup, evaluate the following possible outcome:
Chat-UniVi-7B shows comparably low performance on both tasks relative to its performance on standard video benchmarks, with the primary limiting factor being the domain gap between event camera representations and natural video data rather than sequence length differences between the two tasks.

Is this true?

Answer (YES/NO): NO